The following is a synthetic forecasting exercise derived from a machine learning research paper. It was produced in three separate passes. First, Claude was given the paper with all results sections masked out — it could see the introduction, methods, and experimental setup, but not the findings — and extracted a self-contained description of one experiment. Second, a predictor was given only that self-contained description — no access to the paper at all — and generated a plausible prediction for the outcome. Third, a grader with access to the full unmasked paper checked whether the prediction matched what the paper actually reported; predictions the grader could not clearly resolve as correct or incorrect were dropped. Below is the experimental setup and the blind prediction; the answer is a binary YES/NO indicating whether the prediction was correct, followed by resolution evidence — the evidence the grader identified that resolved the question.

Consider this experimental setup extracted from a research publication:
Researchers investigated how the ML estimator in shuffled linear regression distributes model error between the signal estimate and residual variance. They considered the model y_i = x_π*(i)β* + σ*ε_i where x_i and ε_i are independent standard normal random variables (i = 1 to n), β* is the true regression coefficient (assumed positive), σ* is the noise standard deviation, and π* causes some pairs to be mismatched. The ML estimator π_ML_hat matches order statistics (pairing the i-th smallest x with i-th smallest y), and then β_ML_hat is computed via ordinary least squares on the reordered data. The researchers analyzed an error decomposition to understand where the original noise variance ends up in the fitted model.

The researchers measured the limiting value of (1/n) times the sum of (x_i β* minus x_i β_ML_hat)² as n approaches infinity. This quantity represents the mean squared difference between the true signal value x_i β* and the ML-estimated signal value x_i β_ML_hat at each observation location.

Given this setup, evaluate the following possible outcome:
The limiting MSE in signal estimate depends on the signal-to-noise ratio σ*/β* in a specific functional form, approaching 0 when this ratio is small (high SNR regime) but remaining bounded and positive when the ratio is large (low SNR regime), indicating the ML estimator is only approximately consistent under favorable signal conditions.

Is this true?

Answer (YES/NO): NO